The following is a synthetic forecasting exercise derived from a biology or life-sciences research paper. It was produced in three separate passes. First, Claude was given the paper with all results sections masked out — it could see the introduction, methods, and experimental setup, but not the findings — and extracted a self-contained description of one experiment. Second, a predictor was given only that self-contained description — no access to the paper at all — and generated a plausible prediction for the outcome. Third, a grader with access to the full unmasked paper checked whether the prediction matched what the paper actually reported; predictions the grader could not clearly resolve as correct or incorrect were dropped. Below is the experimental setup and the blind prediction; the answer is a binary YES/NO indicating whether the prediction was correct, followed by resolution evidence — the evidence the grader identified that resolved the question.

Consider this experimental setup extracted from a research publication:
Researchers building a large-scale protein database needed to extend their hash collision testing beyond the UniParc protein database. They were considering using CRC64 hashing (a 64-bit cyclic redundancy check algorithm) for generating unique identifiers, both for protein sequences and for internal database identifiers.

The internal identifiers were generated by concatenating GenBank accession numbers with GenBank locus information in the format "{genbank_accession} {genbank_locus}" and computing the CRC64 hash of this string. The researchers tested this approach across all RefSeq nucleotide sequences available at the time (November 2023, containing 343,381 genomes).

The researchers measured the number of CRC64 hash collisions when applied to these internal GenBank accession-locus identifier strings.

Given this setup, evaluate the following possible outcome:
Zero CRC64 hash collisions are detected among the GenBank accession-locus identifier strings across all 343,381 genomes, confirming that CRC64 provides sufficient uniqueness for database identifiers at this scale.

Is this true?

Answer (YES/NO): NO